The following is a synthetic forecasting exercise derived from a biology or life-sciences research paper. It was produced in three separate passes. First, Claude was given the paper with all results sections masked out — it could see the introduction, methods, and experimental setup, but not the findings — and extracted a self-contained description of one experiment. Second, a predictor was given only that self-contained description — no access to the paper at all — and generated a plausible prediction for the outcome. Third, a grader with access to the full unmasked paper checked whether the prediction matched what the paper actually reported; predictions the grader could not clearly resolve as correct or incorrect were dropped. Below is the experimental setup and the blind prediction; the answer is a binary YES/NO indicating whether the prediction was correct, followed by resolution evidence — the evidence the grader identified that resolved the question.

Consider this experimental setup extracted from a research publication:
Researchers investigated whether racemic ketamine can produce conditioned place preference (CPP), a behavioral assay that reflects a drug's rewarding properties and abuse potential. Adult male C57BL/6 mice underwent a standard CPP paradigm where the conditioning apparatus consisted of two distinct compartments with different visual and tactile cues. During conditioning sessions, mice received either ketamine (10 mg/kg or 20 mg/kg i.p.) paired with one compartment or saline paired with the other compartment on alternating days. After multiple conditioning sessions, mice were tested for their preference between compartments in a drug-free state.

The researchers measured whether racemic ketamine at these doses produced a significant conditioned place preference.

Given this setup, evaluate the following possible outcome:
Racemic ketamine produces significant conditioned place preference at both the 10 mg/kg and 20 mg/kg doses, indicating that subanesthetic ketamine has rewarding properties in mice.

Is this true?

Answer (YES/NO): NO